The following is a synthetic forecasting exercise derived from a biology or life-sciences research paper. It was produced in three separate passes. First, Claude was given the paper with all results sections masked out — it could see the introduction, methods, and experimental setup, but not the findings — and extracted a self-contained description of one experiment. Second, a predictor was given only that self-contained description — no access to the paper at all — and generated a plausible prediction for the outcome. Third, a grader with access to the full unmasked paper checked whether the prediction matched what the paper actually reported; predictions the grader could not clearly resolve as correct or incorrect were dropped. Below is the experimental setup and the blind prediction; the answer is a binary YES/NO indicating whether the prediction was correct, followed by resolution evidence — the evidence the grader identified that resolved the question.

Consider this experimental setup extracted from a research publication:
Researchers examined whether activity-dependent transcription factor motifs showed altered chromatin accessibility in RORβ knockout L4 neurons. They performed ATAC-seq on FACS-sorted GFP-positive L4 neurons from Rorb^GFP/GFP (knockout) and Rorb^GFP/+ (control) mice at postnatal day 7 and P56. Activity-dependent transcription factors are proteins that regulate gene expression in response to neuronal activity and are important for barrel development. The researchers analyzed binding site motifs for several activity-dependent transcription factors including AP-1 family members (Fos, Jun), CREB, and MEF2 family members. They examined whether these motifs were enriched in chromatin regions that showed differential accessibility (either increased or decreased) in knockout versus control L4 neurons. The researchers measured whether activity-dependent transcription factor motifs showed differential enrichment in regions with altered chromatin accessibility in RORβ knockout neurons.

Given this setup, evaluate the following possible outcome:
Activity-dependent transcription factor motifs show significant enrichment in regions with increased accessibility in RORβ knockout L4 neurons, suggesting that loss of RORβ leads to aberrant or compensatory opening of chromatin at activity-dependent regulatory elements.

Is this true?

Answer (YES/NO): YES